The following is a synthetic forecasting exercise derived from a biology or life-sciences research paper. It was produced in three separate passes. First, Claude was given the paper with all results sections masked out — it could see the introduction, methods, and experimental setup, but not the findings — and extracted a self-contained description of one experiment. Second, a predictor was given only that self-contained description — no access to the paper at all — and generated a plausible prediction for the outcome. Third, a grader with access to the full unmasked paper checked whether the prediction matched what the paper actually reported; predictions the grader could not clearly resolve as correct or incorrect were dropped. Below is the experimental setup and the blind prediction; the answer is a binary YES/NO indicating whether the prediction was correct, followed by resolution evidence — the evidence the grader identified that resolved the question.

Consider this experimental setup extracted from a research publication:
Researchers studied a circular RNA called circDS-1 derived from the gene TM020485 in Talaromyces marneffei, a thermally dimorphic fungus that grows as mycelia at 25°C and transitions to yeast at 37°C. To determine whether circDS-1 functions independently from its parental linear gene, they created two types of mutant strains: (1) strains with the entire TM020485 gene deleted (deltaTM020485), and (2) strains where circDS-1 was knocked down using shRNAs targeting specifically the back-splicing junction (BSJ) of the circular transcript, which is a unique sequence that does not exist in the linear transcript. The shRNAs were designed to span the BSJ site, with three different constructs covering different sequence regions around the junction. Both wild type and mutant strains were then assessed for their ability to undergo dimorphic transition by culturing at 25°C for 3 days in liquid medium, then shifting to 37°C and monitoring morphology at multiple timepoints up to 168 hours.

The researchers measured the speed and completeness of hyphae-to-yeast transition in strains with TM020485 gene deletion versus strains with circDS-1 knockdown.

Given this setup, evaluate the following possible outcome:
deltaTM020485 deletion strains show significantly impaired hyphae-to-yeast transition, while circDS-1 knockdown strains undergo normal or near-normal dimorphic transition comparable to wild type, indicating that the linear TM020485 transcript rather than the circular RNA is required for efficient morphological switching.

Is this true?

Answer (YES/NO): NO